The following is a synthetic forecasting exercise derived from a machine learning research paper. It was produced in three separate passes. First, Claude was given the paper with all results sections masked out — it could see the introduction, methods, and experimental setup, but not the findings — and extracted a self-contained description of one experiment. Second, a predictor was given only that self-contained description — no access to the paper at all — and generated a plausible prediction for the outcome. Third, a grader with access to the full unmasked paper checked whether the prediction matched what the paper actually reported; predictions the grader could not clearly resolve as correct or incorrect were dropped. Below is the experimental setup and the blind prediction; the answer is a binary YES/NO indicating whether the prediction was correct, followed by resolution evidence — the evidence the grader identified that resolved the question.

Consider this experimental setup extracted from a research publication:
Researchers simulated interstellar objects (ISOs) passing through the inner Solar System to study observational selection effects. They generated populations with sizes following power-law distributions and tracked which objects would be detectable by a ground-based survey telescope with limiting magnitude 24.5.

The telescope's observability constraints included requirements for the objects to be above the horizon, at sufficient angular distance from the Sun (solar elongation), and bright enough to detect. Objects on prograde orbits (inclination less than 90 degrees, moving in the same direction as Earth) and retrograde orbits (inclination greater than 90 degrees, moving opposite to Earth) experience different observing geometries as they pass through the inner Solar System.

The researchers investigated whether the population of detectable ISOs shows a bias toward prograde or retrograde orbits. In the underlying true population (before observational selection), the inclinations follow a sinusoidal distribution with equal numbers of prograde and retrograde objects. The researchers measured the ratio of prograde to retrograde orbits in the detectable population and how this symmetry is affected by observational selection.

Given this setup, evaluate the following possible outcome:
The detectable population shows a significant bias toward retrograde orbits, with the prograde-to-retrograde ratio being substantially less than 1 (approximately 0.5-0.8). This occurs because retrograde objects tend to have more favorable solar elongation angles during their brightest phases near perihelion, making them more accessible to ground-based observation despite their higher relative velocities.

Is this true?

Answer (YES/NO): YES